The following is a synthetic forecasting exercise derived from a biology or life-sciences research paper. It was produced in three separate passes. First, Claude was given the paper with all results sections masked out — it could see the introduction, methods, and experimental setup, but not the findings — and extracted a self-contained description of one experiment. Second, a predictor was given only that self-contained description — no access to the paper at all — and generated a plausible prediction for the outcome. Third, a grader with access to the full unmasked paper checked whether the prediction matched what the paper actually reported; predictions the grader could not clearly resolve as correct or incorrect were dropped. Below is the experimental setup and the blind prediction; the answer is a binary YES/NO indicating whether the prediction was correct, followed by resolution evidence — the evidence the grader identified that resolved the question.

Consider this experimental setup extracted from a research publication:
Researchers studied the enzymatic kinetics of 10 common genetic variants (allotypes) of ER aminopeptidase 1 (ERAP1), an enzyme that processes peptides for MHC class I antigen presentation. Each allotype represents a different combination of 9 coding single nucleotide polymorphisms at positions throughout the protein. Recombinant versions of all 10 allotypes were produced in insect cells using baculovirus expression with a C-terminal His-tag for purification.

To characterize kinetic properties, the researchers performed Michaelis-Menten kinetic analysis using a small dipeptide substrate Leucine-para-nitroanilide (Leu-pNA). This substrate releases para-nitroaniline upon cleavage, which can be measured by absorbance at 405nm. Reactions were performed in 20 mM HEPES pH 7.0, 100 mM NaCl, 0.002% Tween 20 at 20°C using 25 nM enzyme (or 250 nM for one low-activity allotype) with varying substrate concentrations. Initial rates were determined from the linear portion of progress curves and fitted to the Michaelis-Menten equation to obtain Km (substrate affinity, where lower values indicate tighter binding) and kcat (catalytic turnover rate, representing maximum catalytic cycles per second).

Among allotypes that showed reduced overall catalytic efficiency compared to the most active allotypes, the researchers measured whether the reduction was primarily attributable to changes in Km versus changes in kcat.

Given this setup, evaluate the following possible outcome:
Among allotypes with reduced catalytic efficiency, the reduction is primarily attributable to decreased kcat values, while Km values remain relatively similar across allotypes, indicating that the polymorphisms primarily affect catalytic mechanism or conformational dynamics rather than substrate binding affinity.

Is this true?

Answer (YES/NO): NO